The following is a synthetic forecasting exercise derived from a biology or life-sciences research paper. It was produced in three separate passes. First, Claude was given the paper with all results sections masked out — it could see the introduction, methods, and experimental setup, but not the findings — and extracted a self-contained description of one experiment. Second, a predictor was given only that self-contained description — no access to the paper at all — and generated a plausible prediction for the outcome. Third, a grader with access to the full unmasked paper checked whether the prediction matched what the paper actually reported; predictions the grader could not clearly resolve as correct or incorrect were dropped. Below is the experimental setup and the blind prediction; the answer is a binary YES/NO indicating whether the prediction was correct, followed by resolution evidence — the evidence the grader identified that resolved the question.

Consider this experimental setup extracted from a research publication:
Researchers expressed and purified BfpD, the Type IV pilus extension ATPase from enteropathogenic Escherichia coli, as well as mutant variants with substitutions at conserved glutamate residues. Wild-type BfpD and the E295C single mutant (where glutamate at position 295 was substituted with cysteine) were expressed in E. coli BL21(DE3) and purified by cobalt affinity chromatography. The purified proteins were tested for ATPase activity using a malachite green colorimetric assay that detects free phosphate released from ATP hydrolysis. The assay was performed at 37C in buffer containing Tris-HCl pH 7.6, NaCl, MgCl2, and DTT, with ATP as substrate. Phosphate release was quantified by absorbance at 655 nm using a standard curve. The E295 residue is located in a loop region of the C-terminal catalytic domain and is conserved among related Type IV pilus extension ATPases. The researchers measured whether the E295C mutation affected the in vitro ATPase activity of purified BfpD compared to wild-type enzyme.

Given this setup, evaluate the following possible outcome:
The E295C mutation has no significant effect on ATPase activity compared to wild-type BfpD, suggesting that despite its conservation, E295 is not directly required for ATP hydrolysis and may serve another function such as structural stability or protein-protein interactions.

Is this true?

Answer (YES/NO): NO